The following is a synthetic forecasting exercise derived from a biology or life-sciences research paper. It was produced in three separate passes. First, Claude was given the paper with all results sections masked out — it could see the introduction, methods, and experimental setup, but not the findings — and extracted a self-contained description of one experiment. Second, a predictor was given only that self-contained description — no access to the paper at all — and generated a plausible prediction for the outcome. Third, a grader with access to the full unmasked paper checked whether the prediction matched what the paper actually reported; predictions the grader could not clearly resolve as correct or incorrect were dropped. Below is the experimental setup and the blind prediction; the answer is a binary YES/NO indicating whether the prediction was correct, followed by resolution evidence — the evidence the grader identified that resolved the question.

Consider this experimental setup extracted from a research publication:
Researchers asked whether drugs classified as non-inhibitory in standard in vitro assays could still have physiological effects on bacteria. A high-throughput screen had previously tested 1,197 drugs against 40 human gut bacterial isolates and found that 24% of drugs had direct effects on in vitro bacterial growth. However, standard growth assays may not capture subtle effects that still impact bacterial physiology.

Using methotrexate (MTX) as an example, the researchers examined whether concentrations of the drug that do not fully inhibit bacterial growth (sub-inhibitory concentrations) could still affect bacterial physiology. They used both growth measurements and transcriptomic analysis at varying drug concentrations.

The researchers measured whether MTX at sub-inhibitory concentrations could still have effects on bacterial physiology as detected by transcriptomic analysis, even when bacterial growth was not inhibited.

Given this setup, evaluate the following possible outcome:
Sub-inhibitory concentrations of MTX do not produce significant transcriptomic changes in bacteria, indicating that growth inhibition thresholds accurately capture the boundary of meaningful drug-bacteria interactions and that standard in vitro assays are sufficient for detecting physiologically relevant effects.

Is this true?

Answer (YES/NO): NO